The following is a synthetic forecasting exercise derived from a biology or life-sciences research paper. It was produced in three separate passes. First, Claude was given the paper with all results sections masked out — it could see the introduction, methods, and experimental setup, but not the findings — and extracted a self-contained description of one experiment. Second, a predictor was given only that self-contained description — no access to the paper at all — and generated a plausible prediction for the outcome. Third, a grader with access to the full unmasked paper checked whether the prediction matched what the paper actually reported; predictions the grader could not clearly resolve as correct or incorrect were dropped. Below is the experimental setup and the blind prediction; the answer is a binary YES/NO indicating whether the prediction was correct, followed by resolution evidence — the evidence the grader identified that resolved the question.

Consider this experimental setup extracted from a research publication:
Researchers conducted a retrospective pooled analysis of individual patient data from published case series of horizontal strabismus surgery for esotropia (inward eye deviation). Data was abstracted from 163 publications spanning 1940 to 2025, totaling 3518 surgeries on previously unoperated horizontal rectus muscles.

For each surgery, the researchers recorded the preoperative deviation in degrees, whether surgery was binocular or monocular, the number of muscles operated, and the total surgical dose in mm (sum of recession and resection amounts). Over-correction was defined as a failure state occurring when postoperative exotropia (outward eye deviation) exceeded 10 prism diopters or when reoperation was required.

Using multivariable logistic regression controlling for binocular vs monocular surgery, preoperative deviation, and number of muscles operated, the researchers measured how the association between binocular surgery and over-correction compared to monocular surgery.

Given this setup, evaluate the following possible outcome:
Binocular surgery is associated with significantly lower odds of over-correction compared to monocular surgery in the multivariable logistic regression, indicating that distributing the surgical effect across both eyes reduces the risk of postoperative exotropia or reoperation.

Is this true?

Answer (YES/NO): NO